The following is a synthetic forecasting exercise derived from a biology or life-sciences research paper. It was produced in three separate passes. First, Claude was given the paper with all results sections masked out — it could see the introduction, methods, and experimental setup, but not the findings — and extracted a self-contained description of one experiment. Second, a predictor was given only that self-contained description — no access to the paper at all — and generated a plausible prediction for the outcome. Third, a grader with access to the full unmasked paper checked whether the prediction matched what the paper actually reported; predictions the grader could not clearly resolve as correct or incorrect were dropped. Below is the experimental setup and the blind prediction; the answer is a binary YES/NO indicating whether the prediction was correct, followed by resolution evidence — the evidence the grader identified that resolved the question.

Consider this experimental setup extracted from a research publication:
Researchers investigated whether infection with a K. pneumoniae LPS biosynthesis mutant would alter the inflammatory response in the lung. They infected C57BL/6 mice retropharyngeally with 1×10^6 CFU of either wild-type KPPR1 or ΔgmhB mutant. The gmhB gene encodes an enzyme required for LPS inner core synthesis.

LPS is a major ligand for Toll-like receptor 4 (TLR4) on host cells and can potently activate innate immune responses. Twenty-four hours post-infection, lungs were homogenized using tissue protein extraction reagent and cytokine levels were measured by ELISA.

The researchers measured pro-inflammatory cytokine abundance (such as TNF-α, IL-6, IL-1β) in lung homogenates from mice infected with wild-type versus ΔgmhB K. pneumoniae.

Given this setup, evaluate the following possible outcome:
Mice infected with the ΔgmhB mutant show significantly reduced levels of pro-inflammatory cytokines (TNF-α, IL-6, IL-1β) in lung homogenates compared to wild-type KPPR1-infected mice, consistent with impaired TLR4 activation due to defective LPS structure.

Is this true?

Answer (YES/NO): NO